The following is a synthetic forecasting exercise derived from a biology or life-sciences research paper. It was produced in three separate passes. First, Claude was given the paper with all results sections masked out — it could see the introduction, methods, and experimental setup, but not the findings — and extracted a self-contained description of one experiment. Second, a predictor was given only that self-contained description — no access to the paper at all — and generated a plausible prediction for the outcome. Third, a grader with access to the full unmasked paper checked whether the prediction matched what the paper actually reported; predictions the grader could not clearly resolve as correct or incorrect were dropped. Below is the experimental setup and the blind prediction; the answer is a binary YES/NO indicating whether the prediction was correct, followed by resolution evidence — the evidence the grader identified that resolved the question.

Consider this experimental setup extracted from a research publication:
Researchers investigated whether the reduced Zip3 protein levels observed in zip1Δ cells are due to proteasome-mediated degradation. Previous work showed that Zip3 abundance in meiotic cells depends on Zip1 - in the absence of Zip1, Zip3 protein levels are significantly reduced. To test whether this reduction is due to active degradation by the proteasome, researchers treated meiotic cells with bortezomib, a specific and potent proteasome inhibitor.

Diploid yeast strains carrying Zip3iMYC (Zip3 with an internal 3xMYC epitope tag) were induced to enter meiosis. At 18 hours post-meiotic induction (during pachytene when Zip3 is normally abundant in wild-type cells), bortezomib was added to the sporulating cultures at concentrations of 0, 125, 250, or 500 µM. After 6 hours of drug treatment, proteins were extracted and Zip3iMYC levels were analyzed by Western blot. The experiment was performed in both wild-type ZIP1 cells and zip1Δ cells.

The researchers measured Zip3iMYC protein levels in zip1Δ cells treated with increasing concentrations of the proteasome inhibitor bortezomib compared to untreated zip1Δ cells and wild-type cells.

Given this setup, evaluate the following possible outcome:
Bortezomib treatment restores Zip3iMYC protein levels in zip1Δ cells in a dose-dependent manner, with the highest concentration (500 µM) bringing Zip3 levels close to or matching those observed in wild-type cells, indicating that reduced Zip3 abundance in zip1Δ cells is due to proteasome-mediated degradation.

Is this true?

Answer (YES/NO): NO